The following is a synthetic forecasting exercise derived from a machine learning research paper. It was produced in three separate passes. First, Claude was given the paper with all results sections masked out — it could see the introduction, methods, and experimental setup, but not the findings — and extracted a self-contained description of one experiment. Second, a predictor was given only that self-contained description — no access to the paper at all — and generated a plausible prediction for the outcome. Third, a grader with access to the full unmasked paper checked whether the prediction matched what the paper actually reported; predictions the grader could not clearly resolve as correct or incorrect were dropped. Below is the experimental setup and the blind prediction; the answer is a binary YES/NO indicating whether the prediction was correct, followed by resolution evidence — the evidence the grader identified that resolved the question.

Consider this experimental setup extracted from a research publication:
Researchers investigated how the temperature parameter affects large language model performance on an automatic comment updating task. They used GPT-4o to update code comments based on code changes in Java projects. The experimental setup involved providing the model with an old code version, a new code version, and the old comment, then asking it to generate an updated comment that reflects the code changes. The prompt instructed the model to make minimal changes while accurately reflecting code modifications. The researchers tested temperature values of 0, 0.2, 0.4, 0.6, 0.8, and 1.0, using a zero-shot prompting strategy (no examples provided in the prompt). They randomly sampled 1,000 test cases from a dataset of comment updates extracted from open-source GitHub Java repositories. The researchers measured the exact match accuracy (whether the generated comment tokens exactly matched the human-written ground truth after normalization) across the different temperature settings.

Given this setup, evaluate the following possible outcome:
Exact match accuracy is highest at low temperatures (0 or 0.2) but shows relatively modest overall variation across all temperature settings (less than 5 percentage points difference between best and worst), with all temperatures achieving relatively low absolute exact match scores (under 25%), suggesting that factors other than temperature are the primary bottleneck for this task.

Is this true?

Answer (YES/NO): NO